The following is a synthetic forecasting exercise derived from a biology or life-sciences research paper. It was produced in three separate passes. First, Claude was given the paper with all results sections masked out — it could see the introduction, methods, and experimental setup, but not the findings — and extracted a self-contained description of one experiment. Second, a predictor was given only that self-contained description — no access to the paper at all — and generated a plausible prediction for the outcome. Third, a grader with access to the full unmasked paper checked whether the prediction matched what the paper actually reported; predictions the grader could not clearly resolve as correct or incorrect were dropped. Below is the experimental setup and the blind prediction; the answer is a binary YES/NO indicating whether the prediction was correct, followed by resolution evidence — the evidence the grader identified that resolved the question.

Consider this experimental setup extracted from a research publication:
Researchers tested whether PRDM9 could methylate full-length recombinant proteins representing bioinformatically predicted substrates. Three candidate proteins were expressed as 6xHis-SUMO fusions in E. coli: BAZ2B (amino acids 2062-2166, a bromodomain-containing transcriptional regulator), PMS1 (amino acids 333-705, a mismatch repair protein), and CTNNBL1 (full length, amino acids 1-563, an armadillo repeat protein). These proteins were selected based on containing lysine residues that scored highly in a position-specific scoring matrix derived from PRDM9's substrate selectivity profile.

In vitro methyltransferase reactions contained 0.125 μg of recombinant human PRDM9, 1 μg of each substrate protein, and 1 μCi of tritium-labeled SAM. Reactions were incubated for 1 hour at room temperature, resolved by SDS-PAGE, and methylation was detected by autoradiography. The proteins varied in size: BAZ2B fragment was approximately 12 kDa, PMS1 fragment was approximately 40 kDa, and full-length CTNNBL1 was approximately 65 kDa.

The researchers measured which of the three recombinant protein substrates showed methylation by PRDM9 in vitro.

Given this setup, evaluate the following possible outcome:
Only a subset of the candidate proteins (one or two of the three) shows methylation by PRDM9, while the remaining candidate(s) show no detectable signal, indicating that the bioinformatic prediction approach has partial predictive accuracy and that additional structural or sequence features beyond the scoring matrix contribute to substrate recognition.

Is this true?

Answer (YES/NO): NO